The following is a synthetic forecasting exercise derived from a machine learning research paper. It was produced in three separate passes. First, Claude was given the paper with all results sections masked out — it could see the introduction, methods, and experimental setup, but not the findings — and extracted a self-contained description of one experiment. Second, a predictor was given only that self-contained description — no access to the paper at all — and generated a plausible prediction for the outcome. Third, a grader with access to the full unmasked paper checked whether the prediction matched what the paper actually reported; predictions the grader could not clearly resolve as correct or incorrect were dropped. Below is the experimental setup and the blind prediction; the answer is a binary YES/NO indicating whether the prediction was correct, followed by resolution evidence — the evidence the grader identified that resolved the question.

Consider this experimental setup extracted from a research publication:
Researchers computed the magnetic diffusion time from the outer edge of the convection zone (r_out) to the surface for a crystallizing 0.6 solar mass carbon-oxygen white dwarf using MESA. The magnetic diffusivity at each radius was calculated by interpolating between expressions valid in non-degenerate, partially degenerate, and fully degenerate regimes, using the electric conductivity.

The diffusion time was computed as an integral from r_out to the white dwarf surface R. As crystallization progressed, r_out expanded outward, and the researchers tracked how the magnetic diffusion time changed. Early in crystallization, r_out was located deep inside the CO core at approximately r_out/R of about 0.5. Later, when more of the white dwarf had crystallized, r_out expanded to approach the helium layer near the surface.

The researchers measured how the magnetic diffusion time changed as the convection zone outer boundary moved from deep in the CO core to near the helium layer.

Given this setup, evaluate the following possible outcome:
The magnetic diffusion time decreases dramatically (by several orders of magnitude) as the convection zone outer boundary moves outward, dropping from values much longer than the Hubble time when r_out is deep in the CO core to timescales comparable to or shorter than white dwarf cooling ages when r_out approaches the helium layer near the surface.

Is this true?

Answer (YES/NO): NO